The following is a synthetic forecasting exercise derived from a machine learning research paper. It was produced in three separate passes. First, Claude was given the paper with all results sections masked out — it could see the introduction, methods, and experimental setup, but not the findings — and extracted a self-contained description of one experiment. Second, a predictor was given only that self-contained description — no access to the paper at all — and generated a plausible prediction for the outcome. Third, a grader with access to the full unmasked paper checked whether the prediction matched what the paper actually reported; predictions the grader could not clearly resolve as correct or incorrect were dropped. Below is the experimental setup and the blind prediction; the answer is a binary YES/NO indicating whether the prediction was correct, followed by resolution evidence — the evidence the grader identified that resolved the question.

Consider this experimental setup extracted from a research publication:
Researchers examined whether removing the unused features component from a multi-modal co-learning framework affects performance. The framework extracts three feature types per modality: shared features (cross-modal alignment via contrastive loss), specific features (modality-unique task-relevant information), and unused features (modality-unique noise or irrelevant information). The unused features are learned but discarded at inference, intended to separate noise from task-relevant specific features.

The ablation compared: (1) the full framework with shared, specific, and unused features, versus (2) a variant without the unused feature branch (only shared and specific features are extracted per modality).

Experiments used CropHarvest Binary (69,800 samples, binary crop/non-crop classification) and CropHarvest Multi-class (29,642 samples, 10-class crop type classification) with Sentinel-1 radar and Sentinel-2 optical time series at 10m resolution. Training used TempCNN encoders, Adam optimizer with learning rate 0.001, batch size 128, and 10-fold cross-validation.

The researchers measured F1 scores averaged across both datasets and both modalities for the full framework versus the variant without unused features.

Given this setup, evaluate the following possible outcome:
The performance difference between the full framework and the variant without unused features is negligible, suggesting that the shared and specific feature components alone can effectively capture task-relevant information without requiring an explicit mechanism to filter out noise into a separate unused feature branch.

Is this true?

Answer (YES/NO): NO